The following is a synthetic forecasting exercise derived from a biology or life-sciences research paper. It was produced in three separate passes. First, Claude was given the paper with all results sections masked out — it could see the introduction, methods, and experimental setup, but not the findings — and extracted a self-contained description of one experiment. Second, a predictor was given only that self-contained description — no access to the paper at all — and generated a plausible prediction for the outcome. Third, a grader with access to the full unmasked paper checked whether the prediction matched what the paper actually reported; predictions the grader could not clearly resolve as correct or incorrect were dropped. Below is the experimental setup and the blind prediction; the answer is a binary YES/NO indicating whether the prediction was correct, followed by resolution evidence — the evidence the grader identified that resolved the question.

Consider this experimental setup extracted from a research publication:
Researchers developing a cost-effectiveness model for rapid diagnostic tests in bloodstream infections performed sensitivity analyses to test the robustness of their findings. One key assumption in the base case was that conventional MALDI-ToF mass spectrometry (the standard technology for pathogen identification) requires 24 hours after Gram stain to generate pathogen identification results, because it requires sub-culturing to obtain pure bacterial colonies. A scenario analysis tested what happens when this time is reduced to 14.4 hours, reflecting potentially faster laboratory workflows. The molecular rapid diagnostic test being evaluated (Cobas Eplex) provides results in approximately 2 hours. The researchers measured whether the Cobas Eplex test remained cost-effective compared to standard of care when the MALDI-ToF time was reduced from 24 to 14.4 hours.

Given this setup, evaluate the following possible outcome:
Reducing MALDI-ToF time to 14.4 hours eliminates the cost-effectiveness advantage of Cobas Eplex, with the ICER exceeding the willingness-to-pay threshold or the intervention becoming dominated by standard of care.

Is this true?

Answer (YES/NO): NO